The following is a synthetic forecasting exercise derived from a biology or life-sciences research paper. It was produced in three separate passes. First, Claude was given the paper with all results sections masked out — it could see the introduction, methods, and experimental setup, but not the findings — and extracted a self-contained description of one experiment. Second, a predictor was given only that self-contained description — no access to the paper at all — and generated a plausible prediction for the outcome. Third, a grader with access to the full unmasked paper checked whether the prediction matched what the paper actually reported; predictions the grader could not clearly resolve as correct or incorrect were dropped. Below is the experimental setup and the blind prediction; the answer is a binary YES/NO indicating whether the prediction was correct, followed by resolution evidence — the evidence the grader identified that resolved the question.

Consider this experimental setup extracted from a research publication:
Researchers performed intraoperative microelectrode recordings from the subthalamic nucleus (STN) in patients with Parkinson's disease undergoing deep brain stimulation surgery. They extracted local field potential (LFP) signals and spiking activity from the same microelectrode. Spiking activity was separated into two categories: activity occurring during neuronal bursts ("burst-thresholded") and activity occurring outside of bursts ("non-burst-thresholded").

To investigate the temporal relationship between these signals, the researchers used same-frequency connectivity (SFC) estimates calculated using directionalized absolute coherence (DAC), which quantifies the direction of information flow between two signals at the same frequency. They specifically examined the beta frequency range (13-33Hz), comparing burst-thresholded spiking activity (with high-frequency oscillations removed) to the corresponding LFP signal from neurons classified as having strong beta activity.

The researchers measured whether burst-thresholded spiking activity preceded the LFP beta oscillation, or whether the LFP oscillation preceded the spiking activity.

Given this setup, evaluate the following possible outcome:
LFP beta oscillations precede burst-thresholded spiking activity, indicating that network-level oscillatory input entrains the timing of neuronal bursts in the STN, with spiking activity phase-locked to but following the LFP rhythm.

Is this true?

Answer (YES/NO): NO